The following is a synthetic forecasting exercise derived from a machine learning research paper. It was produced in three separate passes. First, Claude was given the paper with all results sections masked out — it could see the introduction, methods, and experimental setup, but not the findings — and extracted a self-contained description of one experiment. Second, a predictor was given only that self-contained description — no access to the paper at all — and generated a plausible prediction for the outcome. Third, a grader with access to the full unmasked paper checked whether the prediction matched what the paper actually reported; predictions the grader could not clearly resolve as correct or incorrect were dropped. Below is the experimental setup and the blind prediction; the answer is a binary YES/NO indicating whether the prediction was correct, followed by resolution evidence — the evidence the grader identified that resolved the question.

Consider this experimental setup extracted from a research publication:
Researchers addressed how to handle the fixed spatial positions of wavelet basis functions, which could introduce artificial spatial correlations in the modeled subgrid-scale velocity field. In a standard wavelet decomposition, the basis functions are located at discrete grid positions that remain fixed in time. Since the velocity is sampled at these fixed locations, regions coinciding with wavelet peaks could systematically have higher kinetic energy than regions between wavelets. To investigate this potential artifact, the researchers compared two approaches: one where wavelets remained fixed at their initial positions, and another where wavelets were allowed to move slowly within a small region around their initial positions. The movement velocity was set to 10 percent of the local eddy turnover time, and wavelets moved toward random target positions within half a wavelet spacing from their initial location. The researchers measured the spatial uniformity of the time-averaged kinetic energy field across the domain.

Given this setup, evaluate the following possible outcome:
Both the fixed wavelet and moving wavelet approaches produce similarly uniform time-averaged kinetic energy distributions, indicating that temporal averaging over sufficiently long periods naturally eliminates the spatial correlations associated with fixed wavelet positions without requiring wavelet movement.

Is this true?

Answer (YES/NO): NO